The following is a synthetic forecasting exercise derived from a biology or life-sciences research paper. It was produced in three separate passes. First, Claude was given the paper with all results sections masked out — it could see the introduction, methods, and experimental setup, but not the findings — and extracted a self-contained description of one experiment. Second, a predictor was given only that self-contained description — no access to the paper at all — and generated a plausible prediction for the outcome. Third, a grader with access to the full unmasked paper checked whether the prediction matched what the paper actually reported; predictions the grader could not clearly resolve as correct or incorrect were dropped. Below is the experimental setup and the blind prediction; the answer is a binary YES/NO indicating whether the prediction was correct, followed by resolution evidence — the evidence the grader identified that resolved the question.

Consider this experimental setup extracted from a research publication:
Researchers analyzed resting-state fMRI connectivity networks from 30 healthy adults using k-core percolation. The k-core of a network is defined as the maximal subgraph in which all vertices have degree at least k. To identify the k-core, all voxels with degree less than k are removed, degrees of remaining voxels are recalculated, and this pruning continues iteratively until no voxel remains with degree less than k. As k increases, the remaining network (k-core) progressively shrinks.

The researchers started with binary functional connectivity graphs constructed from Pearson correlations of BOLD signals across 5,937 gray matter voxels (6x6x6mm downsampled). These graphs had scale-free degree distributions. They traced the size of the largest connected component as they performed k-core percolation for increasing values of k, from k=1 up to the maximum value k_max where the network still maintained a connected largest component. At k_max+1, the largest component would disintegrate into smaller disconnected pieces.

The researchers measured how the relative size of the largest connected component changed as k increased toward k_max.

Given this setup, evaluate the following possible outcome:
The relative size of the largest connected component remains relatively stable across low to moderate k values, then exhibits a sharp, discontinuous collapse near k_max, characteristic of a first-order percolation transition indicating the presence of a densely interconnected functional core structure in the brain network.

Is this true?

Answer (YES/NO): NO